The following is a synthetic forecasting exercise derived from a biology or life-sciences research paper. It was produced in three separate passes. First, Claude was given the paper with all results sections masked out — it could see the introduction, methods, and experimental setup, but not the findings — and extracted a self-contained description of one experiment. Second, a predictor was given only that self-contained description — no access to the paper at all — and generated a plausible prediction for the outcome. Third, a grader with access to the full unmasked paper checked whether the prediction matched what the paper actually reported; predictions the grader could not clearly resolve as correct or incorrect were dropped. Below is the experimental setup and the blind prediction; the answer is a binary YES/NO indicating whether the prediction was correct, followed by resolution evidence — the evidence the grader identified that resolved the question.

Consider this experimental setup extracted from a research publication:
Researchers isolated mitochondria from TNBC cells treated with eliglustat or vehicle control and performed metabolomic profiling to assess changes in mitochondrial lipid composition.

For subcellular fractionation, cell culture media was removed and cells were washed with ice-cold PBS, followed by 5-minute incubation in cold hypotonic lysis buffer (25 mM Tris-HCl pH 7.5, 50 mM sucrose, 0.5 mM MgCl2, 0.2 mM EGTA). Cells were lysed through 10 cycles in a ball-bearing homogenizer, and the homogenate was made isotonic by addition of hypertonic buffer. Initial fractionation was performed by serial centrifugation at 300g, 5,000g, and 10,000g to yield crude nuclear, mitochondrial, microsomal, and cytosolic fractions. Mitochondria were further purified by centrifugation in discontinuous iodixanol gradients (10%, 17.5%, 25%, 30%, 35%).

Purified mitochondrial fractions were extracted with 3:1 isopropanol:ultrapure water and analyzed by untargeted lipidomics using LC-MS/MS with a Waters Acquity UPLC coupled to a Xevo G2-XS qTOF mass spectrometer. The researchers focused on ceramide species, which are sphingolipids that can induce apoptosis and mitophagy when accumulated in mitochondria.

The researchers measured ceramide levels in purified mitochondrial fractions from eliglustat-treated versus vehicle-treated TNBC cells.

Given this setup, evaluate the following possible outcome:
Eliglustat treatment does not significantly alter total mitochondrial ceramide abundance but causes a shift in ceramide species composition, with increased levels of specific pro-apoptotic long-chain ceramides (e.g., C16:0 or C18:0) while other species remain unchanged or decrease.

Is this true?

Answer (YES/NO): NO